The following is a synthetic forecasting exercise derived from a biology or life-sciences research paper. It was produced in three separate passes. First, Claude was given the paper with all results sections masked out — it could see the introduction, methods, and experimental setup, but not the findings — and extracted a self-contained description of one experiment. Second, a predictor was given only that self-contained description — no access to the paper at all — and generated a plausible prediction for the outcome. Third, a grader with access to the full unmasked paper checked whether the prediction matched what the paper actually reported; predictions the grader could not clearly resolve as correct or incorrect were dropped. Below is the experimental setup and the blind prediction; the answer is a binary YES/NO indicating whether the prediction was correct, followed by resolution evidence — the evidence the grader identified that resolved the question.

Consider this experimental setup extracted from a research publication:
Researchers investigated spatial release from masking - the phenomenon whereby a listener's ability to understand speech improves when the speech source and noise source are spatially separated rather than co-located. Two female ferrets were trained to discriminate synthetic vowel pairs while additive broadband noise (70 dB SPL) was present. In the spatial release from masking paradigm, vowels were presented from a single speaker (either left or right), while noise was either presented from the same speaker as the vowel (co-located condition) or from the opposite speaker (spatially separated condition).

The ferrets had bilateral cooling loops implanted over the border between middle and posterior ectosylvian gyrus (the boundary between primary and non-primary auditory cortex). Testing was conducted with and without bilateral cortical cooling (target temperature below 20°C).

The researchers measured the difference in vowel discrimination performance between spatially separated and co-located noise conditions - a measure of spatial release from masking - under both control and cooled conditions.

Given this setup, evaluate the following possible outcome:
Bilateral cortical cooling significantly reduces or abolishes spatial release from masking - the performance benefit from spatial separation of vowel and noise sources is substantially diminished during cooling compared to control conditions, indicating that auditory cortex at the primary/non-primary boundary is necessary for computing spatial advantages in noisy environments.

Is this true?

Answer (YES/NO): NO